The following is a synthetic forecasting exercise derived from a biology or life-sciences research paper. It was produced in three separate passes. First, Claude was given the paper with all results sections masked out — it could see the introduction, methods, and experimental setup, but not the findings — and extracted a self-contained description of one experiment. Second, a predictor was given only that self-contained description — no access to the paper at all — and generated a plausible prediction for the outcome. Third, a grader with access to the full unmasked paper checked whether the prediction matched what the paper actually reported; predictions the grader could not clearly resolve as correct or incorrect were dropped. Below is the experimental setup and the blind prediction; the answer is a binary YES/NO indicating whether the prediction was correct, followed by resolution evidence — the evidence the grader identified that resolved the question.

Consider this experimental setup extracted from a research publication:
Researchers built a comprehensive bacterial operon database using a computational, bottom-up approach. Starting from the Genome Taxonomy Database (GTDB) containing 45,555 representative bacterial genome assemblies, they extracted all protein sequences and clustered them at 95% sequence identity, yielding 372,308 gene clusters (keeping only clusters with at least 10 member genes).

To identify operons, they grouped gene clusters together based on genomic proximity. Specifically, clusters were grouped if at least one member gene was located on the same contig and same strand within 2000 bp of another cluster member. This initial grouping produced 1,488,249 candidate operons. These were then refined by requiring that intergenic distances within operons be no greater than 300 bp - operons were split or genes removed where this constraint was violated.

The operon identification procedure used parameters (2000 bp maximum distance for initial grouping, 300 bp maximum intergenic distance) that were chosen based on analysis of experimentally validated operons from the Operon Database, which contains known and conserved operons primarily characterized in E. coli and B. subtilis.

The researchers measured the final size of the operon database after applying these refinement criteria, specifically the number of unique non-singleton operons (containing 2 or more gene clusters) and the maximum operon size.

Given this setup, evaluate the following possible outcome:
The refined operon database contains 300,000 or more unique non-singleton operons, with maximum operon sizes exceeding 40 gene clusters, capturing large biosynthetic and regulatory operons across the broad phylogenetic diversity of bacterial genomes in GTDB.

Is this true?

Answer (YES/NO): NO